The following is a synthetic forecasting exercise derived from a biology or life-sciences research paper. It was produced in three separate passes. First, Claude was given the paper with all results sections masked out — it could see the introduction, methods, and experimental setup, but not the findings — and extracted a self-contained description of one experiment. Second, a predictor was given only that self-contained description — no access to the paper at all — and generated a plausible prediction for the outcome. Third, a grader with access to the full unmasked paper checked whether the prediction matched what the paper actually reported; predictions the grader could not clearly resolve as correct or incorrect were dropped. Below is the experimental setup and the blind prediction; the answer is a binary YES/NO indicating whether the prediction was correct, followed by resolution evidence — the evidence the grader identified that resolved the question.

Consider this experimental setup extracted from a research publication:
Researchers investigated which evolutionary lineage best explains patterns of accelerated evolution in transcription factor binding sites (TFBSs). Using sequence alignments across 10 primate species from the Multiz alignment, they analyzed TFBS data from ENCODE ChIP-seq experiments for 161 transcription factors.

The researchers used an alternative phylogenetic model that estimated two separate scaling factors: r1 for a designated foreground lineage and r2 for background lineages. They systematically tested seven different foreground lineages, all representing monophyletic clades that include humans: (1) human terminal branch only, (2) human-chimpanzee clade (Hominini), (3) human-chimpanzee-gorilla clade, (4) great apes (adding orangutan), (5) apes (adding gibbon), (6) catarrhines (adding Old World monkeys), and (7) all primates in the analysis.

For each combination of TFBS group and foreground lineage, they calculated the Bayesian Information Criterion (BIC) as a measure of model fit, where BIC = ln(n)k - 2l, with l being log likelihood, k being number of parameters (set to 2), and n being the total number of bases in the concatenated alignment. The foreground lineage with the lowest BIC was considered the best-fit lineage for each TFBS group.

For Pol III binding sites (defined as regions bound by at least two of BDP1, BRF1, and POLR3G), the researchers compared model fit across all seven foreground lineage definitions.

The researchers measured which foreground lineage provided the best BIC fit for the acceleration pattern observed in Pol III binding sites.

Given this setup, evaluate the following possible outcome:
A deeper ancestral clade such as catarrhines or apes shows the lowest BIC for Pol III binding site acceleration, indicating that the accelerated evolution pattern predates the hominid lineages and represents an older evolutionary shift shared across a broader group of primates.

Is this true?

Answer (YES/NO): YES